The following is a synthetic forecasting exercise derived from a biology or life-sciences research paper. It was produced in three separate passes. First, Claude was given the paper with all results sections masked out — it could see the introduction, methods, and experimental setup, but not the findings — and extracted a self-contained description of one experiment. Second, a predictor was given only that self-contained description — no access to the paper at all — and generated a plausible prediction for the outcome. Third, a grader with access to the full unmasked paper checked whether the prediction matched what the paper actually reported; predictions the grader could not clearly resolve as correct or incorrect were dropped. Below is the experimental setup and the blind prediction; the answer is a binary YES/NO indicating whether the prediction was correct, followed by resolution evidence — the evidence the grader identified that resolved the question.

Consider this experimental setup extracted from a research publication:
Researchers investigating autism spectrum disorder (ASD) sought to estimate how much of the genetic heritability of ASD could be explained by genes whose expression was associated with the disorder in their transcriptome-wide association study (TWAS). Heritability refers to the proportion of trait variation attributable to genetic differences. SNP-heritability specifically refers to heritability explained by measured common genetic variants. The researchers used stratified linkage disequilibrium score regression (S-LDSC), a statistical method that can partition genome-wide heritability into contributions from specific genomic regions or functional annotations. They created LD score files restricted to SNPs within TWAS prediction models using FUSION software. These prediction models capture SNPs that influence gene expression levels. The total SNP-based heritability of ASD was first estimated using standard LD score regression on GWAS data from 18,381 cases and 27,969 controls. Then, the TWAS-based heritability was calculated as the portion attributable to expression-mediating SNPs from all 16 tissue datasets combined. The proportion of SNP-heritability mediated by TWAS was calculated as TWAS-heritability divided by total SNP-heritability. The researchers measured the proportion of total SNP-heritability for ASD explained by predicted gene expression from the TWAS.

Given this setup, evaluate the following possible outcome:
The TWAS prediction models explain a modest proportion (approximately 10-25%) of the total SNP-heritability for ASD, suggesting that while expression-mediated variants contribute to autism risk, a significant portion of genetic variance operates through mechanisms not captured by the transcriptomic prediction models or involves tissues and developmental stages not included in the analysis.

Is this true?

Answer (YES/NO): YES